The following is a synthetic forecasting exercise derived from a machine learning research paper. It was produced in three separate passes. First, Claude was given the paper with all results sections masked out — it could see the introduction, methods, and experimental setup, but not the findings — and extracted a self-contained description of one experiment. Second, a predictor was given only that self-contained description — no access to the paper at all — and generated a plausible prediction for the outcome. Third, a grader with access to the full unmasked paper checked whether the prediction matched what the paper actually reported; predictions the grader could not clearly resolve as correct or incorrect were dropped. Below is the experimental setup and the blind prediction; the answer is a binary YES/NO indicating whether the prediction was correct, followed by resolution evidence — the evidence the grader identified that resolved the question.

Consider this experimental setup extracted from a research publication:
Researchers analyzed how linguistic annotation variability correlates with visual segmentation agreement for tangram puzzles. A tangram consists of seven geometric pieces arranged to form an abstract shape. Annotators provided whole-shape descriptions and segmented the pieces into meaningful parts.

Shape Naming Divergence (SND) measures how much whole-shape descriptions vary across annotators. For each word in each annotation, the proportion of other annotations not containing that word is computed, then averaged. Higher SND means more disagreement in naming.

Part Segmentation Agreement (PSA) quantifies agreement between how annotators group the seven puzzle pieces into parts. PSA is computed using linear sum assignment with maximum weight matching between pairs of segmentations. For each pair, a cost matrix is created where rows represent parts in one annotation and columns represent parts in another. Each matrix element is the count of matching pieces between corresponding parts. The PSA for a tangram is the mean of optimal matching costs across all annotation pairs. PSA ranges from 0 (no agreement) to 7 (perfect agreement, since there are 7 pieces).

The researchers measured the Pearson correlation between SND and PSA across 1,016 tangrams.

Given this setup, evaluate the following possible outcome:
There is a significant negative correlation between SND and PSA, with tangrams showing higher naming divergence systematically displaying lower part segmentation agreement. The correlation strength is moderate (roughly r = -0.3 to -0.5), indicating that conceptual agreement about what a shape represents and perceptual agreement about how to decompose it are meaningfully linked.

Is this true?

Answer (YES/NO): NO